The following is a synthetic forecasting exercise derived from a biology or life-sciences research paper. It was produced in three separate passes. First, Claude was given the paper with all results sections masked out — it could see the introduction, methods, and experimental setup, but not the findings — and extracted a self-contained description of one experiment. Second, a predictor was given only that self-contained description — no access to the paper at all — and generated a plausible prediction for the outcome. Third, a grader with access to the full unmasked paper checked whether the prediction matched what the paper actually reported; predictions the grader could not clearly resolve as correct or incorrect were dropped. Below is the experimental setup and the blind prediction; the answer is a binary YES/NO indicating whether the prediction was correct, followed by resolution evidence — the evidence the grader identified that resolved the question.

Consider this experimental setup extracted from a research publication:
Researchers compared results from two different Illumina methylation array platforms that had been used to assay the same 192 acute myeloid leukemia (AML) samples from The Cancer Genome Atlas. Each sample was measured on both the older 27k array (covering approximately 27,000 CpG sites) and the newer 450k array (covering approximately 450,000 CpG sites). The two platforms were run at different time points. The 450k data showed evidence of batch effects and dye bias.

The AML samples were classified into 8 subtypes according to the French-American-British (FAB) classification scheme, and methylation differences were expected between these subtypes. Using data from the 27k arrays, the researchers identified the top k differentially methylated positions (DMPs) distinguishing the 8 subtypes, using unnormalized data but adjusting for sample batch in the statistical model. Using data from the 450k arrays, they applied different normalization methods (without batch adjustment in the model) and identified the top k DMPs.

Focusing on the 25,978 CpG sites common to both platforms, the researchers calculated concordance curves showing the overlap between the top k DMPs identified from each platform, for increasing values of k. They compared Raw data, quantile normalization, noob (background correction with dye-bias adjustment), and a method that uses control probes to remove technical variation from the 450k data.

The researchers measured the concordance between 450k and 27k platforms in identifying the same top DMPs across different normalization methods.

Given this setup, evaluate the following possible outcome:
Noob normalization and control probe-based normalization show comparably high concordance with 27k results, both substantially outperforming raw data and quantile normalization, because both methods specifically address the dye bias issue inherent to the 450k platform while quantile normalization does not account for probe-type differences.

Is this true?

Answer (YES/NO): YES